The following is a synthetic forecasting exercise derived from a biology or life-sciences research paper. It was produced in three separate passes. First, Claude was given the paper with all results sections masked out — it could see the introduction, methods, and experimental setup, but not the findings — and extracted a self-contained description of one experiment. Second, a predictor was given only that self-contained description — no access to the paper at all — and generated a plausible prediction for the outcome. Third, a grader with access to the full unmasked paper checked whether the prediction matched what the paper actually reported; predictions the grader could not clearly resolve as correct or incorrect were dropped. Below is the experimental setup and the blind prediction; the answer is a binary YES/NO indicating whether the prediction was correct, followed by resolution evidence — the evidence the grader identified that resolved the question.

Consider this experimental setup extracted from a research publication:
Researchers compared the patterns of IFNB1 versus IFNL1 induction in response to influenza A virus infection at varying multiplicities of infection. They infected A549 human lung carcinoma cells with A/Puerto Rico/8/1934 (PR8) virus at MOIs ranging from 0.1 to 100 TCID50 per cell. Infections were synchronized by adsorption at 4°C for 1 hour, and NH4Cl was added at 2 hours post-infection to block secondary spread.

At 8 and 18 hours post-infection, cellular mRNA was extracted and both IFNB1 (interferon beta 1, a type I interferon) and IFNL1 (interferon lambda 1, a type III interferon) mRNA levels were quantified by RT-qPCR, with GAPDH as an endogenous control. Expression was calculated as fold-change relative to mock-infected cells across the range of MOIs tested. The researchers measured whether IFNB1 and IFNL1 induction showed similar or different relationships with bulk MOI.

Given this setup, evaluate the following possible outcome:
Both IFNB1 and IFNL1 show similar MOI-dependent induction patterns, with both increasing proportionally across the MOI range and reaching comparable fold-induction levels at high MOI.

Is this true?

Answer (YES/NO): NO